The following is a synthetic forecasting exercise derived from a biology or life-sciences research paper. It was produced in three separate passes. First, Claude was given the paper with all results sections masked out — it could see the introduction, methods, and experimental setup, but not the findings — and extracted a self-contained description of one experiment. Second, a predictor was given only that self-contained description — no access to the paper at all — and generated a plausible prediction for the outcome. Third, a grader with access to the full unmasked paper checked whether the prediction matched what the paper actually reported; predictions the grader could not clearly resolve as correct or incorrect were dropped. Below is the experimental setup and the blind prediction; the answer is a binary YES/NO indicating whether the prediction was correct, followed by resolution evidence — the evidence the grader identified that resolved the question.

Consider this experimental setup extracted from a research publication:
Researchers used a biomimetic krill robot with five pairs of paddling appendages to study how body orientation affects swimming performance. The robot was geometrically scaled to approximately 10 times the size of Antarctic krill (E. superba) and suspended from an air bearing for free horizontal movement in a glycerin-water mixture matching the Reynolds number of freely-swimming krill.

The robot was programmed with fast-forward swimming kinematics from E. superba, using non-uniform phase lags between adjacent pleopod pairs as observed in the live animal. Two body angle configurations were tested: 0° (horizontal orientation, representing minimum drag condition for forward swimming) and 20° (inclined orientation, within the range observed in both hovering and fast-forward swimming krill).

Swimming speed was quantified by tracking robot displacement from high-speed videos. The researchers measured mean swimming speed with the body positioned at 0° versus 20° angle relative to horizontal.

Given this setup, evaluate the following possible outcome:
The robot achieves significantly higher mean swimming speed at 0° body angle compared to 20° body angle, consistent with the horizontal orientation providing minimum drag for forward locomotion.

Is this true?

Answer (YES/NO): YES